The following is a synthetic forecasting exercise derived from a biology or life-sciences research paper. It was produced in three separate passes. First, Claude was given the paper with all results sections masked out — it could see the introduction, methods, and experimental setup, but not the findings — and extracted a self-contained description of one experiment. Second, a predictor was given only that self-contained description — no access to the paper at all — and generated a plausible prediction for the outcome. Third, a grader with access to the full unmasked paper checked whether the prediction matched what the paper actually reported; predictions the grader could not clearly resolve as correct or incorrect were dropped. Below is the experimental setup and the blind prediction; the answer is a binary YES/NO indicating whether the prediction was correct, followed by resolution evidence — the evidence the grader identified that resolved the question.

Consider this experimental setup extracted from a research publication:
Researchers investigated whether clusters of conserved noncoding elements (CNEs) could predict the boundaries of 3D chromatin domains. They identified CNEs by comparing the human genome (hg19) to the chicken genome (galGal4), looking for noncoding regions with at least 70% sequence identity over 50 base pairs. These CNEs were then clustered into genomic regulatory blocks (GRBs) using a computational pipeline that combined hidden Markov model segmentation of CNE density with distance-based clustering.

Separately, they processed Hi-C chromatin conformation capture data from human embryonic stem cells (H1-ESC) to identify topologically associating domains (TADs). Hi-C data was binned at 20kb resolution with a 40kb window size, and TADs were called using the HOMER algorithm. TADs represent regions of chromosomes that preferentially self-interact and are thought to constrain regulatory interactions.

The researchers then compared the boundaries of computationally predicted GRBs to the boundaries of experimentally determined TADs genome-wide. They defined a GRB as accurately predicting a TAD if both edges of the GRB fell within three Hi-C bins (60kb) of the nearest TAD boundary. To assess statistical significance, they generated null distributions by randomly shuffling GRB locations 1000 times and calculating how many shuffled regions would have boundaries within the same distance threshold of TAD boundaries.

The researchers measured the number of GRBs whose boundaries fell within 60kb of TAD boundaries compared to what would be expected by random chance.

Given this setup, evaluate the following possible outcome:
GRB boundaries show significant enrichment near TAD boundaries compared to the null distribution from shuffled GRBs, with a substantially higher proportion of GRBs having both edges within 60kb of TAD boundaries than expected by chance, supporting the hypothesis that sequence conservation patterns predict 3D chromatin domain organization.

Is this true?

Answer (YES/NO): YES